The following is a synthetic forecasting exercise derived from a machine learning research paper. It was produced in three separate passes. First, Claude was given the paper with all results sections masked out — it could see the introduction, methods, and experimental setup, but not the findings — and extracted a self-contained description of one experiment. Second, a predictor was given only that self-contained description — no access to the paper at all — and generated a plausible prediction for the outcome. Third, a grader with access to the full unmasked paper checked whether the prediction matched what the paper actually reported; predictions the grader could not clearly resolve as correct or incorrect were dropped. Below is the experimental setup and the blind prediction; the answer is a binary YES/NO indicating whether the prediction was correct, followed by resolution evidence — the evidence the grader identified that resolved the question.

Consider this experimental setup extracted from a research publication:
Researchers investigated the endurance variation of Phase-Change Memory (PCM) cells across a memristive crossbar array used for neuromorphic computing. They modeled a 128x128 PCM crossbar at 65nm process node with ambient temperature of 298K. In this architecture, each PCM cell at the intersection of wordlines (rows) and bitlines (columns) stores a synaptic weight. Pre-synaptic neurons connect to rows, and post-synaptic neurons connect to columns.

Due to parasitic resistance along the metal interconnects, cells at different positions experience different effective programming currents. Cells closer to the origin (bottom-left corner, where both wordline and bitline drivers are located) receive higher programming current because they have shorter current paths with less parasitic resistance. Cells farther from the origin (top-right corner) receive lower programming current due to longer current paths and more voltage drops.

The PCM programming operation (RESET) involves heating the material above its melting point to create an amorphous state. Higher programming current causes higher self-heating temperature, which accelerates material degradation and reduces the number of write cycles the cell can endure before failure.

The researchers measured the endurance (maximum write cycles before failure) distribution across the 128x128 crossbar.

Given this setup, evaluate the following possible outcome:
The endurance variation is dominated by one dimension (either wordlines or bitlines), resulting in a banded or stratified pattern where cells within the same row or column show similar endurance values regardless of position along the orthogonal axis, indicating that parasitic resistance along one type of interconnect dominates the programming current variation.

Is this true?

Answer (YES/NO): NO